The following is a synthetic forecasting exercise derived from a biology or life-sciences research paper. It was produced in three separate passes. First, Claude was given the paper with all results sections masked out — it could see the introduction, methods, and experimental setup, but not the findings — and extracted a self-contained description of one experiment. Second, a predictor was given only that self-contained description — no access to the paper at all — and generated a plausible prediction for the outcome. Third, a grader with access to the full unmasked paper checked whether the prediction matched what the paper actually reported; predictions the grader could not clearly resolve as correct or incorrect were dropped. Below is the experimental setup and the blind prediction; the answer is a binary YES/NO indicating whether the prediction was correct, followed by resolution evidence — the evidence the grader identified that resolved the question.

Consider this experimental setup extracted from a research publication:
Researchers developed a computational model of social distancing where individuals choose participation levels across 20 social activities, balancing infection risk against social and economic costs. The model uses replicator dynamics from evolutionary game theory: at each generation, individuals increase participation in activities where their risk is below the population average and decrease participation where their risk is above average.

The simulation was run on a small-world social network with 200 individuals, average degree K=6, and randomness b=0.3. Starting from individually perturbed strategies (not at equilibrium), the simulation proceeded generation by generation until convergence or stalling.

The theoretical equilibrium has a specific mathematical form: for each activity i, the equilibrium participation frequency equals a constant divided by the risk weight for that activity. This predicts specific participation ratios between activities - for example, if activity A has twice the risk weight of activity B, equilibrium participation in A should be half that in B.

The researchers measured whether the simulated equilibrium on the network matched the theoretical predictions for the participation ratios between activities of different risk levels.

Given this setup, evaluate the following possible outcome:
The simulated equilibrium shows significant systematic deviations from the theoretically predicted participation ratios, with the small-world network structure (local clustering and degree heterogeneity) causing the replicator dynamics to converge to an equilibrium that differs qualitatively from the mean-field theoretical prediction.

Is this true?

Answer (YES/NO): NO